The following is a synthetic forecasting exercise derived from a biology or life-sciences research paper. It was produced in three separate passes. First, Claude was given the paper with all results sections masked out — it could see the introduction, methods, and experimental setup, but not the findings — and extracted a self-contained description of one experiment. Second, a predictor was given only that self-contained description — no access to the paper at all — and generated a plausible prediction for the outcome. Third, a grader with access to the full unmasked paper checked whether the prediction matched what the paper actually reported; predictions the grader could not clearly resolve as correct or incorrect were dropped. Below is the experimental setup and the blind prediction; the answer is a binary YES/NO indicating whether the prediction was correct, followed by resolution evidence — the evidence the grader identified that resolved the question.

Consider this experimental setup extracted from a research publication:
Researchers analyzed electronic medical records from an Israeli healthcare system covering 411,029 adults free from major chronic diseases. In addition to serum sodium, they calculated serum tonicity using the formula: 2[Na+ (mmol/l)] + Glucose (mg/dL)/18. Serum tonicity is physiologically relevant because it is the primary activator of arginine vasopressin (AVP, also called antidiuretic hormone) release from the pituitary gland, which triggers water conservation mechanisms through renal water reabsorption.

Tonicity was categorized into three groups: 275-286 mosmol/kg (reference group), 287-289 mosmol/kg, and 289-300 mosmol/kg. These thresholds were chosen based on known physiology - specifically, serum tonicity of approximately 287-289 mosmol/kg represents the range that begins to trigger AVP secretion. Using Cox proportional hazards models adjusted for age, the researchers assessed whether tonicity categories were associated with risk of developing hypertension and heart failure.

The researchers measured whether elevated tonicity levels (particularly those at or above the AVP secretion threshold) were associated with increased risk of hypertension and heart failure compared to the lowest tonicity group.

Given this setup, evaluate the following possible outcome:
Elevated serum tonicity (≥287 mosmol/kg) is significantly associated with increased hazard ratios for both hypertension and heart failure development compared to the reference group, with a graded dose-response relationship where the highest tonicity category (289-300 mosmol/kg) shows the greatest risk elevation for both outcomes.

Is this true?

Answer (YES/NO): YES